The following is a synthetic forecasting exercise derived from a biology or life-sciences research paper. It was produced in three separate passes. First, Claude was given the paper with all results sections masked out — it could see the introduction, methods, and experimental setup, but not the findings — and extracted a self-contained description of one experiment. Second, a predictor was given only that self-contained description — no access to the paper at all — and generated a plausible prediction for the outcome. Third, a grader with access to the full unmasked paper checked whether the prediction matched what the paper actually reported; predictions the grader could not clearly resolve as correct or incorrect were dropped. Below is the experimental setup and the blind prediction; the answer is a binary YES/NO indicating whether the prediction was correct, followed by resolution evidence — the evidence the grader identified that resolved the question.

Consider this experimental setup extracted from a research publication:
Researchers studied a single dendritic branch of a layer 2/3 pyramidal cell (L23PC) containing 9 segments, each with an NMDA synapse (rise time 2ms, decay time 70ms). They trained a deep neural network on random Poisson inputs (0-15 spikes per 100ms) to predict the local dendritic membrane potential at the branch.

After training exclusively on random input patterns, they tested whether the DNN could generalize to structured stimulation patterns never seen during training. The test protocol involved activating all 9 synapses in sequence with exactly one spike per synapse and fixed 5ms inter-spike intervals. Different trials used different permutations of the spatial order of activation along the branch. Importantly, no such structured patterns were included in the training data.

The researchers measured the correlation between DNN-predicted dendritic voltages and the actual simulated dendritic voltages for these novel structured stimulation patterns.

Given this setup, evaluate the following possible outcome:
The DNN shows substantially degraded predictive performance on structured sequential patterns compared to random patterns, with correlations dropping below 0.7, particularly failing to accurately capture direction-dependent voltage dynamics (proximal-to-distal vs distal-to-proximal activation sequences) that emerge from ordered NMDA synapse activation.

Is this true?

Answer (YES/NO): NO